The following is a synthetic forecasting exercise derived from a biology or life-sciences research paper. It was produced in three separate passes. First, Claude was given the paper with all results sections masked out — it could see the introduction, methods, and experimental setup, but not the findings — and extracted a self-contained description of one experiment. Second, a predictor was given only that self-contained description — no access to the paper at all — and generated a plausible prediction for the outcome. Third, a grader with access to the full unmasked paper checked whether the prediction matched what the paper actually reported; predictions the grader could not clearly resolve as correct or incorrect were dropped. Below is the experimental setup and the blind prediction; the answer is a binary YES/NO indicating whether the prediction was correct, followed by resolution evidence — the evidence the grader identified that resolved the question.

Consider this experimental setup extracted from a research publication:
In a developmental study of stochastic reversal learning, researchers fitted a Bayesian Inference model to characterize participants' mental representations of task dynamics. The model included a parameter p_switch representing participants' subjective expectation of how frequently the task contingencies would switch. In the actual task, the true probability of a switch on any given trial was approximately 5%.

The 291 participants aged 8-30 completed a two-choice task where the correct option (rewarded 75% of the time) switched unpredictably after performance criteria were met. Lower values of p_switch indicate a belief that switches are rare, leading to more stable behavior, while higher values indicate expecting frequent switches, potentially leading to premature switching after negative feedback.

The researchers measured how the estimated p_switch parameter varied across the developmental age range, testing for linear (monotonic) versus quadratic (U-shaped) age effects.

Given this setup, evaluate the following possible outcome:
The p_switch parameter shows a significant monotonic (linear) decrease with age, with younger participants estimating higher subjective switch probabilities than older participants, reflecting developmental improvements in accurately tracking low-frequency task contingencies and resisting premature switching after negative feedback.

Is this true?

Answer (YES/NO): NO